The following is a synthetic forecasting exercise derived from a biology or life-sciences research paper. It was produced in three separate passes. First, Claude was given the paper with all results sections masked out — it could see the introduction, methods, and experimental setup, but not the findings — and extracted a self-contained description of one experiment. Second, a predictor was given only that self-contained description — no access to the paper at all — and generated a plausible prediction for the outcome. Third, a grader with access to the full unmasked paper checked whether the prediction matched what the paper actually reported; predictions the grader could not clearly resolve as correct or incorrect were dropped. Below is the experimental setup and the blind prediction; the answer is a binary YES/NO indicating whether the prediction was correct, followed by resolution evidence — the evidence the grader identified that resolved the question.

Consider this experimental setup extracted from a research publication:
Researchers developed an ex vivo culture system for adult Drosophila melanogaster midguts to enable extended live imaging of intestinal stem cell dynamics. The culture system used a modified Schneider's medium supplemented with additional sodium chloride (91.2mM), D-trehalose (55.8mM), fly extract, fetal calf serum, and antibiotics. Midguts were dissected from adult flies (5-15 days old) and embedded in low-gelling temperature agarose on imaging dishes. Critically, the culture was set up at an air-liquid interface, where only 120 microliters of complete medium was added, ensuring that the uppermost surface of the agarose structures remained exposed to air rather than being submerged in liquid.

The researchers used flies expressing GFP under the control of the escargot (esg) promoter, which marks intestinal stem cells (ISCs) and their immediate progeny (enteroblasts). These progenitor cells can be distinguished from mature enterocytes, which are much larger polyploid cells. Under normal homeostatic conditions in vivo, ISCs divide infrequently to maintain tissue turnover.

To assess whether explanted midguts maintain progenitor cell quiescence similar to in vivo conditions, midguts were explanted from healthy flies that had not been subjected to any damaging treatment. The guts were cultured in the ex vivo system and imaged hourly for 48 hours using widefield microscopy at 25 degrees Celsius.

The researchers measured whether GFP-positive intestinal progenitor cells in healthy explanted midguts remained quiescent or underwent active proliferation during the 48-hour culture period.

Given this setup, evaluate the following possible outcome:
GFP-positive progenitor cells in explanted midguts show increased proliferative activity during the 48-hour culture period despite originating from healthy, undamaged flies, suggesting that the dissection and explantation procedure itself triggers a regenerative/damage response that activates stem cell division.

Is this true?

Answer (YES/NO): NO